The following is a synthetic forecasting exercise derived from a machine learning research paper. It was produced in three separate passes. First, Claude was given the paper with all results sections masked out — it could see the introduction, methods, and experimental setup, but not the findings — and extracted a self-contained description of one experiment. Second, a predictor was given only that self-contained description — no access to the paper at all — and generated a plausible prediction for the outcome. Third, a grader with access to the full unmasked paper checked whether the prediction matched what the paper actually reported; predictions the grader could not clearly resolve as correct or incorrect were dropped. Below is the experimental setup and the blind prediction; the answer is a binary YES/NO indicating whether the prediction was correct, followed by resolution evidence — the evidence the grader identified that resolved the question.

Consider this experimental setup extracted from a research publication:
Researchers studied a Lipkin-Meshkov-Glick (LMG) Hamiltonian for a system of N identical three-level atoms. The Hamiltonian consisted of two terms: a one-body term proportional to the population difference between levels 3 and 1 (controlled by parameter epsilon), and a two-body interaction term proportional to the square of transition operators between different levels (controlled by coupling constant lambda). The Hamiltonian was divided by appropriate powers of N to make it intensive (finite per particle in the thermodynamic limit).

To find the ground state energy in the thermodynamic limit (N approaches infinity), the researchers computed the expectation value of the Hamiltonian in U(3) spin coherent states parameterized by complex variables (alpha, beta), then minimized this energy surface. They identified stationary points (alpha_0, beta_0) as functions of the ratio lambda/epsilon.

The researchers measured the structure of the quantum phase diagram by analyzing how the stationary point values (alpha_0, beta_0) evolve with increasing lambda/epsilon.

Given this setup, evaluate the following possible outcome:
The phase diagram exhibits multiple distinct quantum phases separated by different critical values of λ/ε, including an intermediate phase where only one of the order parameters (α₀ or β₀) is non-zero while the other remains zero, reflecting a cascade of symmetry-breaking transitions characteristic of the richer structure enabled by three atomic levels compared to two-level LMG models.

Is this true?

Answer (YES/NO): YES